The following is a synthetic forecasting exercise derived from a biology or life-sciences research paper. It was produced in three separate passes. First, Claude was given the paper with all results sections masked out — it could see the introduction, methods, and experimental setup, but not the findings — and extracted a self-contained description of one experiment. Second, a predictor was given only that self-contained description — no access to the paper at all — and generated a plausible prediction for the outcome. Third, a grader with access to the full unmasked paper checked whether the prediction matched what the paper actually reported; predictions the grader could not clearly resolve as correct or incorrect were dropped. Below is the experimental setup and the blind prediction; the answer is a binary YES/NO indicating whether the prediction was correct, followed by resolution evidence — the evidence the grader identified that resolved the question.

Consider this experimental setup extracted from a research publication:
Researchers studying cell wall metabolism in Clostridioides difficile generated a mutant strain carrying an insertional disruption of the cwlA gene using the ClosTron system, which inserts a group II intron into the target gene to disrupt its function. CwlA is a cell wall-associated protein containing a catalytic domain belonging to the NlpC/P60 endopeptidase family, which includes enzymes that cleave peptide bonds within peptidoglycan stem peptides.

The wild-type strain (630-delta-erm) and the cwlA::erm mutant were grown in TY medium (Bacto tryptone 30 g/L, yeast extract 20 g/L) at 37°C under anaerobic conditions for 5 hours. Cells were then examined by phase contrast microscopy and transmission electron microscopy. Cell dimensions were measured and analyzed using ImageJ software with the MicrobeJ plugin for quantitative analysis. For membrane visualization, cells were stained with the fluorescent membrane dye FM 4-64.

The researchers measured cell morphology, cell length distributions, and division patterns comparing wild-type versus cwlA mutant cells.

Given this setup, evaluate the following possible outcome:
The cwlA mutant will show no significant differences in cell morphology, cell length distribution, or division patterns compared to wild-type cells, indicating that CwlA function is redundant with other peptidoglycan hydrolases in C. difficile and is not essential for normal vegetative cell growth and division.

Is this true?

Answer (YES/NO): NO